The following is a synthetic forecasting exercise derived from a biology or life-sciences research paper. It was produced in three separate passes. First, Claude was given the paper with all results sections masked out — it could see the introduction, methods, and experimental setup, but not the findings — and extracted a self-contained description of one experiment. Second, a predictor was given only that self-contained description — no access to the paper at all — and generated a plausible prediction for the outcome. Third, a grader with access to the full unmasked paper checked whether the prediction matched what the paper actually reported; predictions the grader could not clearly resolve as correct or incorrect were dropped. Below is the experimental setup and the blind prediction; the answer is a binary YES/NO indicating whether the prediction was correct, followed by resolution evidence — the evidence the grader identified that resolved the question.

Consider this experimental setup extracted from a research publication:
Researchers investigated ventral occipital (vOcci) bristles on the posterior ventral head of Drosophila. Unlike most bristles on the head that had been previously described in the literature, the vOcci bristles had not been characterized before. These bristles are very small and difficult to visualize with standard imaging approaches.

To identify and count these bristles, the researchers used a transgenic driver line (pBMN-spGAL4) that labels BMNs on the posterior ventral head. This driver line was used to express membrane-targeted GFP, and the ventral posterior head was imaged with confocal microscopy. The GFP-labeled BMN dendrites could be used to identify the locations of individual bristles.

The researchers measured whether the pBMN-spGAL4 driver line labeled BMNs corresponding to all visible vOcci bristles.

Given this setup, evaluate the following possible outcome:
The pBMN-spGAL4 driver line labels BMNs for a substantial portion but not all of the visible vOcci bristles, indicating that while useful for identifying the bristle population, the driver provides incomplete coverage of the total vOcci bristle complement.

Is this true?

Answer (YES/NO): YES